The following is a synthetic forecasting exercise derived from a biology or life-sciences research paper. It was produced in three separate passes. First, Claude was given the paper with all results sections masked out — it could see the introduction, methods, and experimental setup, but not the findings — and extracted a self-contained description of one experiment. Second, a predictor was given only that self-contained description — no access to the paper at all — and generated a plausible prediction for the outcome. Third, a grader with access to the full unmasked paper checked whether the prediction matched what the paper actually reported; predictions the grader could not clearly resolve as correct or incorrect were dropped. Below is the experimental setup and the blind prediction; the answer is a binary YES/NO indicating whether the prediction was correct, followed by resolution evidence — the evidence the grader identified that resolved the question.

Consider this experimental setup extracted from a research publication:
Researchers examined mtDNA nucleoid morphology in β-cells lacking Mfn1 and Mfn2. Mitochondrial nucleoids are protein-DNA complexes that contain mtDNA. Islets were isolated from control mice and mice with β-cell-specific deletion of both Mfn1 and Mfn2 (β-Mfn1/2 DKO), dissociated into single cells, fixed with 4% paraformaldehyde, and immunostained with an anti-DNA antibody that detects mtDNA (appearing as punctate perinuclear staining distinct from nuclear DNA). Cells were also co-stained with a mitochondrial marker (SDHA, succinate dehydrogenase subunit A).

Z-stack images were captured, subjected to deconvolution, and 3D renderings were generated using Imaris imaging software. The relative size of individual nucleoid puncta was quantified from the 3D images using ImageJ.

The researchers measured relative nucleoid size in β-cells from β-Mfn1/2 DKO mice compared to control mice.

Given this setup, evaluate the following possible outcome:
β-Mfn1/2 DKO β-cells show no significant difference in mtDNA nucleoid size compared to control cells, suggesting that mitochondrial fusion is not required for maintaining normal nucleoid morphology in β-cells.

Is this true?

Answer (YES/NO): NO